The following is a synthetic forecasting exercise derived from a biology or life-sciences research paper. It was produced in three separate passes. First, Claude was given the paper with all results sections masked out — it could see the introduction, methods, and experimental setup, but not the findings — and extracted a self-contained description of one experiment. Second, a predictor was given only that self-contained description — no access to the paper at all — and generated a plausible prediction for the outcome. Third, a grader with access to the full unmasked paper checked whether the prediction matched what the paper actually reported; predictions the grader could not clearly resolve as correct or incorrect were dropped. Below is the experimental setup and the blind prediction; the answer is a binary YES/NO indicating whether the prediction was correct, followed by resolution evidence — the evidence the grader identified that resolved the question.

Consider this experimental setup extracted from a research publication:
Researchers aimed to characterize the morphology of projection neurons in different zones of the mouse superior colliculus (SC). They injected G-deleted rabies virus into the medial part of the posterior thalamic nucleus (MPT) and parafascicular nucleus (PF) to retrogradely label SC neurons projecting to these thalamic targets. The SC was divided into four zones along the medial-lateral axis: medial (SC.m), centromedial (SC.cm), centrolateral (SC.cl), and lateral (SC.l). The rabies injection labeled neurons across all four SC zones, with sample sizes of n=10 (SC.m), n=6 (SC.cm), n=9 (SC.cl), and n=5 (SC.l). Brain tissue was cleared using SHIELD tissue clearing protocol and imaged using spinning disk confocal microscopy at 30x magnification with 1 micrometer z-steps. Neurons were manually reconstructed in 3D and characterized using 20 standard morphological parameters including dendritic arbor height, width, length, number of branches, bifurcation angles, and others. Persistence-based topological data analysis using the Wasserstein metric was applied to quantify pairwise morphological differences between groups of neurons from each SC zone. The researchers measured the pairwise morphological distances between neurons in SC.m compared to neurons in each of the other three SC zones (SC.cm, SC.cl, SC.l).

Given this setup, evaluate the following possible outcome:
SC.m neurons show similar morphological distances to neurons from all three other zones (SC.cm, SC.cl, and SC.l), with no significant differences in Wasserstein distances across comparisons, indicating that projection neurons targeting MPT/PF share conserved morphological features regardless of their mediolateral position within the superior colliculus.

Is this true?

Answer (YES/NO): NO